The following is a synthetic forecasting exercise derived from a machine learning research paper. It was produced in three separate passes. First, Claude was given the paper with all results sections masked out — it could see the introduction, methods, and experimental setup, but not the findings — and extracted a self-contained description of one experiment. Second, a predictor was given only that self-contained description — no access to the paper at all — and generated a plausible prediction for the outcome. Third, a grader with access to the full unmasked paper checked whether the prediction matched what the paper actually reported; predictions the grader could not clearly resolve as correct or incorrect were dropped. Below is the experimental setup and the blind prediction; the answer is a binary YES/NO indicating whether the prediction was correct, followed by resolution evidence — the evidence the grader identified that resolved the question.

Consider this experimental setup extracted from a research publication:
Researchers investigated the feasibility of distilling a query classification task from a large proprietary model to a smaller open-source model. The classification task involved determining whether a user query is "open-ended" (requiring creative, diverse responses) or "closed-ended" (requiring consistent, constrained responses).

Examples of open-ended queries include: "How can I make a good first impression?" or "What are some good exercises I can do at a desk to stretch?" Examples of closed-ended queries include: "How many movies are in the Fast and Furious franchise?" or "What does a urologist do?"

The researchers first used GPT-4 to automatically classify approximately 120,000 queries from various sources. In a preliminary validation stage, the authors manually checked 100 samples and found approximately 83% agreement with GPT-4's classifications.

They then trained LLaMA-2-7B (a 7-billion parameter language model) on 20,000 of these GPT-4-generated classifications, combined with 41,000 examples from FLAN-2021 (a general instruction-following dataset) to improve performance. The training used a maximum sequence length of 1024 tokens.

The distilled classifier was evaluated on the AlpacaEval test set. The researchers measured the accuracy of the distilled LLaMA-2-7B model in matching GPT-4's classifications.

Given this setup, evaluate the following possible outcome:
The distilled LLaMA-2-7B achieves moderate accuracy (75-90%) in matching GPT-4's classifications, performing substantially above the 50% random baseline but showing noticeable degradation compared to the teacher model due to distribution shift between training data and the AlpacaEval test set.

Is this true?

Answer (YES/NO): NO